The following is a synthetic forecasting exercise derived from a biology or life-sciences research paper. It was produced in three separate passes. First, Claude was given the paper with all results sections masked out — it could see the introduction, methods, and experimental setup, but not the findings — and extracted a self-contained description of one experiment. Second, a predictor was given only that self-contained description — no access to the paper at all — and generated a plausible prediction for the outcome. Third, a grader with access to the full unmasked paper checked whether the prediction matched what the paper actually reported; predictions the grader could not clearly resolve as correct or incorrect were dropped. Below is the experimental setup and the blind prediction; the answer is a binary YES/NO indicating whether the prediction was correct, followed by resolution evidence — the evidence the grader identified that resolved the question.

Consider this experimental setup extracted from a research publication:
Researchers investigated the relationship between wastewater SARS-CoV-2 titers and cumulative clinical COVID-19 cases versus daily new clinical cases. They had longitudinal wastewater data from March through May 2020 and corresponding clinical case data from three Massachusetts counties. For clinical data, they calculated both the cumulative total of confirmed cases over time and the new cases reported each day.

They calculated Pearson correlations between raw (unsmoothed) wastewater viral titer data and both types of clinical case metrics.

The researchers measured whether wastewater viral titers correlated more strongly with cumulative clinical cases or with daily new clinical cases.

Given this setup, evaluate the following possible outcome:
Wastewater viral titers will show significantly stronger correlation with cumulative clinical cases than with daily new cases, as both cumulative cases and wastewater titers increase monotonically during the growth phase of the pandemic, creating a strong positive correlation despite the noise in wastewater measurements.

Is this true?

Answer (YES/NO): NO